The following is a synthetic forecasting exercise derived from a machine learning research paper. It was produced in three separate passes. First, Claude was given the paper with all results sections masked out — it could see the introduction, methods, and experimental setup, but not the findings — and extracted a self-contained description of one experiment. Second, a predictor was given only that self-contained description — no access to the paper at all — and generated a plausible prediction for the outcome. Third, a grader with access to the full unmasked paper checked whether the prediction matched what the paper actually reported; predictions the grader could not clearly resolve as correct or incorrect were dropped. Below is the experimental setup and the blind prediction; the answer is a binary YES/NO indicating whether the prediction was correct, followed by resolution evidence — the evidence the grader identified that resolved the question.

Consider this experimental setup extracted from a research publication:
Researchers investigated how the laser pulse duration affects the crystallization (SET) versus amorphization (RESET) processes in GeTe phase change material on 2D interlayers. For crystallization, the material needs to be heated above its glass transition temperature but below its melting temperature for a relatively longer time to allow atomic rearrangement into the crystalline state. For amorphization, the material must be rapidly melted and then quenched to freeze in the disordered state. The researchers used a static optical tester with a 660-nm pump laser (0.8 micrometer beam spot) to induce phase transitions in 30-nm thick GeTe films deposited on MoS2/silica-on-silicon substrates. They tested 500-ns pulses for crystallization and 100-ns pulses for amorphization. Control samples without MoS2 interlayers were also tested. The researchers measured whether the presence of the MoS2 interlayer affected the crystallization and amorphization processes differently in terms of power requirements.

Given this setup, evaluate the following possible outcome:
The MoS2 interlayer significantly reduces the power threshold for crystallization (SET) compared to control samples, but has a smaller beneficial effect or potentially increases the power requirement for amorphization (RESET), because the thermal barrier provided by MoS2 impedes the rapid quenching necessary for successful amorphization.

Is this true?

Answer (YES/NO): NO